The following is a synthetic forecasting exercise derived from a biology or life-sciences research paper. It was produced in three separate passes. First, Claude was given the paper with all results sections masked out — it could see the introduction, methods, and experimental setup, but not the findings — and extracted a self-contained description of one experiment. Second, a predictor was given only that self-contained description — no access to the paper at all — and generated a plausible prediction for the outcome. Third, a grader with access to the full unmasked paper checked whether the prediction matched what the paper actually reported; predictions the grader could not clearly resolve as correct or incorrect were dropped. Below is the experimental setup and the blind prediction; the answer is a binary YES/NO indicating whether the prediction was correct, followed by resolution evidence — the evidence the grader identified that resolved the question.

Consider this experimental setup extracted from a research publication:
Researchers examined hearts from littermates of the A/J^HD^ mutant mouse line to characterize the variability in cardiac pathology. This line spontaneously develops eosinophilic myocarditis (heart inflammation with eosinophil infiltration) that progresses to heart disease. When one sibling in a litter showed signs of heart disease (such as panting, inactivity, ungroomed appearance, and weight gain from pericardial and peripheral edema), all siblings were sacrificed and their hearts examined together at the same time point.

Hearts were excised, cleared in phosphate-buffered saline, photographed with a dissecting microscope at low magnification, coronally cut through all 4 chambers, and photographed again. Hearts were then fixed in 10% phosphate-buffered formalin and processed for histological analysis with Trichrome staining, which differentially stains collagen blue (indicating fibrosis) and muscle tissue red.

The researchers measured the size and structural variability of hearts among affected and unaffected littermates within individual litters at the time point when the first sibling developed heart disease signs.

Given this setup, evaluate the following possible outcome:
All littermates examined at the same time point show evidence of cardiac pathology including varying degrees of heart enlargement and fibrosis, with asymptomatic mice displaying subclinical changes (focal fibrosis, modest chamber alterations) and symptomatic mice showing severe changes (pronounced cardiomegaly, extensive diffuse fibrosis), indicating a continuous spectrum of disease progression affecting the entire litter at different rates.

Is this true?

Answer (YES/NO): NO